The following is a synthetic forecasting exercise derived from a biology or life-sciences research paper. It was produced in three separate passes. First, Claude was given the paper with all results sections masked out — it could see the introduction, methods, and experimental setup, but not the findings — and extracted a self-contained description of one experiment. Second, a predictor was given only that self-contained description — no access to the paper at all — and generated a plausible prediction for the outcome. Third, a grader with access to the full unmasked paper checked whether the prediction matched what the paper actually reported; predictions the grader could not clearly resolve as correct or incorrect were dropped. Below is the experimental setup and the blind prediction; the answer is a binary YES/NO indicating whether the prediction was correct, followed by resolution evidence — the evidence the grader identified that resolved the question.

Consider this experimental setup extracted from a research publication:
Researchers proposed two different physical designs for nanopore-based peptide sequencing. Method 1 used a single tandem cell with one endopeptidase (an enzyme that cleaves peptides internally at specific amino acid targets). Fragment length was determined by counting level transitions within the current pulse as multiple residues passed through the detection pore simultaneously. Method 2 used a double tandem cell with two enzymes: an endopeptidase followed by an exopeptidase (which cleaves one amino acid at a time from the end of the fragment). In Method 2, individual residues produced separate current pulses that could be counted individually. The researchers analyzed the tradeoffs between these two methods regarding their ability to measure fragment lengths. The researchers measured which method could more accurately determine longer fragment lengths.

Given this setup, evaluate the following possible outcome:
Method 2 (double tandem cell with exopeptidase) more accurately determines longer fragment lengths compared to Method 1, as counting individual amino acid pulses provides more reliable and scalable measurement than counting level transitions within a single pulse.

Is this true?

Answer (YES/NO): YES